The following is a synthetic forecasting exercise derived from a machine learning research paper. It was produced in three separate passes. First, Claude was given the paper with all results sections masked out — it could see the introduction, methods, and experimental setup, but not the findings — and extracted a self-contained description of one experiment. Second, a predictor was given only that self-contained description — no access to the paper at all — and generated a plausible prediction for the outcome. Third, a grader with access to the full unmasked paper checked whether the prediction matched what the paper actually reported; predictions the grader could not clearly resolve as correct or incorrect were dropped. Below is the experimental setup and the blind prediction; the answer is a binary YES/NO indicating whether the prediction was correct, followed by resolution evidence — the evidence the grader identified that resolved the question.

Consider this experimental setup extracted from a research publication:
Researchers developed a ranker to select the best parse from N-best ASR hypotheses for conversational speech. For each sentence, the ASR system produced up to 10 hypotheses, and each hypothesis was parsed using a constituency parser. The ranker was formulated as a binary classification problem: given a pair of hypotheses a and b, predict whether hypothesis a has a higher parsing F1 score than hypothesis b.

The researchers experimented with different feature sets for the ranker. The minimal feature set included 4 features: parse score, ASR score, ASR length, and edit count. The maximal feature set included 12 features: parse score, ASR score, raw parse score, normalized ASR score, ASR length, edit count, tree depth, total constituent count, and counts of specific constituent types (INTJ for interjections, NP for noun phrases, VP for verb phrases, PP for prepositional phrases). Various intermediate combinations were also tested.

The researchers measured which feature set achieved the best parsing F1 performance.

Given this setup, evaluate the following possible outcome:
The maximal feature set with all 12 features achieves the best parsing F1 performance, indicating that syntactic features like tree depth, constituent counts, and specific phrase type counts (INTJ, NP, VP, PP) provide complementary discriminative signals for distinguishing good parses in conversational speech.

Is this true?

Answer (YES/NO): YES